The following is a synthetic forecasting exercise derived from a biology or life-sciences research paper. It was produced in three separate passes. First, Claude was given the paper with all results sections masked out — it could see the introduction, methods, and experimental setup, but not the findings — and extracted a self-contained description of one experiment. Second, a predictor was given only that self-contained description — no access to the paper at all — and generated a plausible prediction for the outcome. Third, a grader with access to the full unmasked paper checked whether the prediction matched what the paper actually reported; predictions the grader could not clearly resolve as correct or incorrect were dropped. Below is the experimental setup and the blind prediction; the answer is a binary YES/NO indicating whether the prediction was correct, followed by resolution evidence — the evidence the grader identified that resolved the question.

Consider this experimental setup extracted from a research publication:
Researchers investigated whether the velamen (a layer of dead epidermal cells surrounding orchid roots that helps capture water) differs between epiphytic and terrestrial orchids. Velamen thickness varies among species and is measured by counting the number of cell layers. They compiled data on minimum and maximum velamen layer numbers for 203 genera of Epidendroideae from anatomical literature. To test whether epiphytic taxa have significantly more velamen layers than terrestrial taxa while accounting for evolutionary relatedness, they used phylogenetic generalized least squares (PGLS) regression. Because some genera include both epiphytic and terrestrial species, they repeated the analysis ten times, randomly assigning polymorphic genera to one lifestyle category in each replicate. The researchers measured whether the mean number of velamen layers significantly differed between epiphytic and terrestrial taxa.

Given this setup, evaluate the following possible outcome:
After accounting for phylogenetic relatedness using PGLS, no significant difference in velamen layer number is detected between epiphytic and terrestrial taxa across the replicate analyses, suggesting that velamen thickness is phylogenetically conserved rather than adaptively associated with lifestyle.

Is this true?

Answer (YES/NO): YES